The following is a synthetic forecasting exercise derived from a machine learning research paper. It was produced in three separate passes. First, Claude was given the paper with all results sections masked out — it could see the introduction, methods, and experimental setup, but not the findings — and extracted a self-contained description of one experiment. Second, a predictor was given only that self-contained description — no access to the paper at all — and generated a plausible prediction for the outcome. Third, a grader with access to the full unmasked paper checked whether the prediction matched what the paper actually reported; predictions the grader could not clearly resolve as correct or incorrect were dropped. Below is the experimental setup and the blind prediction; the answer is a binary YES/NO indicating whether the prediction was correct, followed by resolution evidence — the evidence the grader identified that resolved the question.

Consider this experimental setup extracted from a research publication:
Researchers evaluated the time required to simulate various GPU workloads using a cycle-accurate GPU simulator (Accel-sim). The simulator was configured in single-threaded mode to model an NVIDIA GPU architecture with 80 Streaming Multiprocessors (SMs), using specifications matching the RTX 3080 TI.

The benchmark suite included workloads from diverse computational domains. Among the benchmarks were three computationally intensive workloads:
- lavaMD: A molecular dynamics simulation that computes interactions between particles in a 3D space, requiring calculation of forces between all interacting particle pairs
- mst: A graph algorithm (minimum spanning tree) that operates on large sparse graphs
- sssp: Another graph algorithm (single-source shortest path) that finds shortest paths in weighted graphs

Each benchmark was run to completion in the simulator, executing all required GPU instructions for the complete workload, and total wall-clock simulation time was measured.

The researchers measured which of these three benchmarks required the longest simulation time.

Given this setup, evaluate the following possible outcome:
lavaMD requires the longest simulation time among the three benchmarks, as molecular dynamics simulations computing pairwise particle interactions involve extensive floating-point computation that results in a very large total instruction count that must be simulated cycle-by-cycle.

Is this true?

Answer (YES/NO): YES